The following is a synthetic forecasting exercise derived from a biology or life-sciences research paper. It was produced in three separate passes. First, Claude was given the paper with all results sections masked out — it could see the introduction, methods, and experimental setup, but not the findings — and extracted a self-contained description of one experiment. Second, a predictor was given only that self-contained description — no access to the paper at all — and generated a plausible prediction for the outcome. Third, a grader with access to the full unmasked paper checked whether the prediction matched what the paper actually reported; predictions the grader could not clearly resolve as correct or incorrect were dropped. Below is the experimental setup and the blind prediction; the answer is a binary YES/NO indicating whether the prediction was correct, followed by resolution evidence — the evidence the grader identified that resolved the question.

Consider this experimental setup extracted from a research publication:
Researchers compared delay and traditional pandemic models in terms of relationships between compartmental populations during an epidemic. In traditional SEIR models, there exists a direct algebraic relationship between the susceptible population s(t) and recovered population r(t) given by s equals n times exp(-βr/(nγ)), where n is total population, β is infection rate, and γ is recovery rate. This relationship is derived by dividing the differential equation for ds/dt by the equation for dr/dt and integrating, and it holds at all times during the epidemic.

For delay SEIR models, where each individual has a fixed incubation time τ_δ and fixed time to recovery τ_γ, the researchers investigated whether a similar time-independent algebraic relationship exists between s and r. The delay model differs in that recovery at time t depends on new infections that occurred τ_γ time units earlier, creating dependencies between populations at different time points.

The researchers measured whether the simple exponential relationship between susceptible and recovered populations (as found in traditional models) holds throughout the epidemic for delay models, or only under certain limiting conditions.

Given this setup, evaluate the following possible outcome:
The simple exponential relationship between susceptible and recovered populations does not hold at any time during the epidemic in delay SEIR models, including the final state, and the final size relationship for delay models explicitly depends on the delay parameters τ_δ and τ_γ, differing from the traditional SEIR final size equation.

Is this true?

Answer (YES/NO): NO